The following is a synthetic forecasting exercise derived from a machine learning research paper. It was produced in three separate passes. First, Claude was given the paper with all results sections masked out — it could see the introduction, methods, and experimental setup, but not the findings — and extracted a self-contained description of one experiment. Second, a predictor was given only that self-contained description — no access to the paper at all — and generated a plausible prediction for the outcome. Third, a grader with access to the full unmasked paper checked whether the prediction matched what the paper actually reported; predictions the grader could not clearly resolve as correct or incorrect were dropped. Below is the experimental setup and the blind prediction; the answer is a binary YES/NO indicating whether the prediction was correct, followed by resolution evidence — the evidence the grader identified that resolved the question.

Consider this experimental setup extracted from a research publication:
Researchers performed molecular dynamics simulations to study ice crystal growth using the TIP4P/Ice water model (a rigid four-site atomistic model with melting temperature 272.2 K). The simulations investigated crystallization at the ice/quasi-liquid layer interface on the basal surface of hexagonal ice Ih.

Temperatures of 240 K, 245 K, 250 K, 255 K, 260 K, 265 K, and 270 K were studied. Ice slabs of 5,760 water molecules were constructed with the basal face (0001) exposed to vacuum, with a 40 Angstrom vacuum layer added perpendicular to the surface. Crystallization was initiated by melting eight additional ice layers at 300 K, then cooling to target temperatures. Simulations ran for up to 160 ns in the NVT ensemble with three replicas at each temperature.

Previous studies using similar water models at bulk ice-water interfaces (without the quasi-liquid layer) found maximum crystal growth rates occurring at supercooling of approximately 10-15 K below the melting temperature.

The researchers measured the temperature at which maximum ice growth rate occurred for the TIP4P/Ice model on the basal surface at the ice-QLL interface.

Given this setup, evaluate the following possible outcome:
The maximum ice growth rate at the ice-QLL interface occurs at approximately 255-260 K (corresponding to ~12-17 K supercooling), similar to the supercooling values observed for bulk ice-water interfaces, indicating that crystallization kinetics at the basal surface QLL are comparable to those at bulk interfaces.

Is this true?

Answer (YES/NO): YES